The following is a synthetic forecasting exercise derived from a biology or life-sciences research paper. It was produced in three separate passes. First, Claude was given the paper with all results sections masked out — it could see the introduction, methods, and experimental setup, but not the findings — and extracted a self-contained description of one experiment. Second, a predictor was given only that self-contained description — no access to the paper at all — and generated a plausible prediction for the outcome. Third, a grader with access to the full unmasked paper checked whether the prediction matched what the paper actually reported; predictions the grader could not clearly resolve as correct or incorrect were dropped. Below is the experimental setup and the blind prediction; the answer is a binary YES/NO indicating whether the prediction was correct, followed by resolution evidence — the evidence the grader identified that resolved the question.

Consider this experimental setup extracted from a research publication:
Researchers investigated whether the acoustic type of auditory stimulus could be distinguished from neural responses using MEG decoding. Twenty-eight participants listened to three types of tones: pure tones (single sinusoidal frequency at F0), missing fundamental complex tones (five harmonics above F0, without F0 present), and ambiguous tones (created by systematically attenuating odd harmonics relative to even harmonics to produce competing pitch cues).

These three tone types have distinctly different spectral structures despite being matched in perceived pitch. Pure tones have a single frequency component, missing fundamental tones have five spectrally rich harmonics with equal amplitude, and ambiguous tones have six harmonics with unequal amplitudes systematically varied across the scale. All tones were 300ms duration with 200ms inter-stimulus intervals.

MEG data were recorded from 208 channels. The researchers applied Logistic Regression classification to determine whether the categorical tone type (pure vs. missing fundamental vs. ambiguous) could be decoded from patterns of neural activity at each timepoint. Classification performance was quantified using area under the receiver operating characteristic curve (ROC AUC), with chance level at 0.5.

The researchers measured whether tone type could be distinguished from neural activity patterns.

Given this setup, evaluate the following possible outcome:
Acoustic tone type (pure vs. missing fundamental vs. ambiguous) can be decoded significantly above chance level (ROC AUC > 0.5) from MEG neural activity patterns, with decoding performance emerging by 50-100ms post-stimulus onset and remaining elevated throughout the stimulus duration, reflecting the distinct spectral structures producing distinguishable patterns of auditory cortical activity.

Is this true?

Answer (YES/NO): NO